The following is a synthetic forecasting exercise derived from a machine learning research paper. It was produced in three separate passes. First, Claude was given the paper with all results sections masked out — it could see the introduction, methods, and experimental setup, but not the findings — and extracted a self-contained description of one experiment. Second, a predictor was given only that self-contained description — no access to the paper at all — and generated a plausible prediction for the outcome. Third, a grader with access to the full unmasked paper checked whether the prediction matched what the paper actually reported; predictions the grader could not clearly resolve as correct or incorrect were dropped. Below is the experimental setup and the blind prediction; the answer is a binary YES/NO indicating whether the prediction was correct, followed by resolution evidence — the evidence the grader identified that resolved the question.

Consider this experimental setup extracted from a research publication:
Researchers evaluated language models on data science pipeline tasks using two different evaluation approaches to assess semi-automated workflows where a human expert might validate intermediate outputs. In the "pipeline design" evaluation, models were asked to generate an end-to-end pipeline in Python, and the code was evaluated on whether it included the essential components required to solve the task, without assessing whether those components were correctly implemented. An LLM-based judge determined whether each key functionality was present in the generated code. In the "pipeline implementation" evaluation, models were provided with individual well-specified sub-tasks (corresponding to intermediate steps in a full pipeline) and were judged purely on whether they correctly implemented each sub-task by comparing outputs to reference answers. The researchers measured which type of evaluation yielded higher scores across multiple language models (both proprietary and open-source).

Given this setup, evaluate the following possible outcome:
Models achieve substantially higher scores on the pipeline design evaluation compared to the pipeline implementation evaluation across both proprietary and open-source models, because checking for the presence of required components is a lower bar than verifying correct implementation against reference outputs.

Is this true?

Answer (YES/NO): YES